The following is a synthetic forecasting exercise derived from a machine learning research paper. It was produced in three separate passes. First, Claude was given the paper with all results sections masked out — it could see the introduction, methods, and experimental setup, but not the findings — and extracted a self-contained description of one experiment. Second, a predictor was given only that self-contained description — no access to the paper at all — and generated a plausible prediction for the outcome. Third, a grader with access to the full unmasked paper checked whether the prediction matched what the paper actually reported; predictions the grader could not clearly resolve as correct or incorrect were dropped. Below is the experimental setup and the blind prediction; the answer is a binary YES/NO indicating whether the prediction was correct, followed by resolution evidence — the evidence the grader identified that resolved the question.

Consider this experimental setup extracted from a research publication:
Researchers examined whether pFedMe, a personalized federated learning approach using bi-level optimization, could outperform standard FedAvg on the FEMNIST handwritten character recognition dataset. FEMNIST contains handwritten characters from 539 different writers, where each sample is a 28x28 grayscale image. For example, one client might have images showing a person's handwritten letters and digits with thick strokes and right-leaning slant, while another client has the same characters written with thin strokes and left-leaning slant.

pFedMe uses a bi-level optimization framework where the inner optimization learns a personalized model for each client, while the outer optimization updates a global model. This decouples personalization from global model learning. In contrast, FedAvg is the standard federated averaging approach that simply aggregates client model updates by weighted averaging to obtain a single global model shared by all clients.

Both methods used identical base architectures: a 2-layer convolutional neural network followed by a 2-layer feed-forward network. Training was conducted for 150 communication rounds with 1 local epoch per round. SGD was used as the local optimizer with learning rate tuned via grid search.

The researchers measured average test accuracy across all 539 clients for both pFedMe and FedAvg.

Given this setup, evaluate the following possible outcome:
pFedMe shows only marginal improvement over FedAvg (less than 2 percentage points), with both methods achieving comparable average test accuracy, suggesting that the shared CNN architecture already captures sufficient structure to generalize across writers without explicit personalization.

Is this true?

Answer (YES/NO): NO